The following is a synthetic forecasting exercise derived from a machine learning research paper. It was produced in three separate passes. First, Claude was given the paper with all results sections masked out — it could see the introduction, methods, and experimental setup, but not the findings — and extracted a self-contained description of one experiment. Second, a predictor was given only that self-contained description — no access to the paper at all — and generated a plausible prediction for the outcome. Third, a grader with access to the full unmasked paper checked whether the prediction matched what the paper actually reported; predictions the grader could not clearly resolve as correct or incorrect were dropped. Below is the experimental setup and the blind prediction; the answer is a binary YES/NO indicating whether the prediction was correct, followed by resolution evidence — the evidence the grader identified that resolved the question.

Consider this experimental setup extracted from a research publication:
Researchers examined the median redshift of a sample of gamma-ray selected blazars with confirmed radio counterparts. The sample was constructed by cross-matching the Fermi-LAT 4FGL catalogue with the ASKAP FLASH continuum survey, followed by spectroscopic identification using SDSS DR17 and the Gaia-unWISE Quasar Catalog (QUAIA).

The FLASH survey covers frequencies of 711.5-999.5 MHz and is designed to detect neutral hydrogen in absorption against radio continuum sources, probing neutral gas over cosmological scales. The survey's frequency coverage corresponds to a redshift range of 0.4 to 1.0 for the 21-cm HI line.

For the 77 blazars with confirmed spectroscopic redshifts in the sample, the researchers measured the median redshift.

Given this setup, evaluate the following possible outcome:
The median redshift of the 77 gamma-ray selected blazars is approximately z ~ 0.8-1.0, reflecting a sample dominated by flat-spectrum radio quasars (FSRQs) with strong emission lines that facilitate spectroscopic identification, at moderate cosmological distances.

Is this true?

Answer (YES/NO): NO